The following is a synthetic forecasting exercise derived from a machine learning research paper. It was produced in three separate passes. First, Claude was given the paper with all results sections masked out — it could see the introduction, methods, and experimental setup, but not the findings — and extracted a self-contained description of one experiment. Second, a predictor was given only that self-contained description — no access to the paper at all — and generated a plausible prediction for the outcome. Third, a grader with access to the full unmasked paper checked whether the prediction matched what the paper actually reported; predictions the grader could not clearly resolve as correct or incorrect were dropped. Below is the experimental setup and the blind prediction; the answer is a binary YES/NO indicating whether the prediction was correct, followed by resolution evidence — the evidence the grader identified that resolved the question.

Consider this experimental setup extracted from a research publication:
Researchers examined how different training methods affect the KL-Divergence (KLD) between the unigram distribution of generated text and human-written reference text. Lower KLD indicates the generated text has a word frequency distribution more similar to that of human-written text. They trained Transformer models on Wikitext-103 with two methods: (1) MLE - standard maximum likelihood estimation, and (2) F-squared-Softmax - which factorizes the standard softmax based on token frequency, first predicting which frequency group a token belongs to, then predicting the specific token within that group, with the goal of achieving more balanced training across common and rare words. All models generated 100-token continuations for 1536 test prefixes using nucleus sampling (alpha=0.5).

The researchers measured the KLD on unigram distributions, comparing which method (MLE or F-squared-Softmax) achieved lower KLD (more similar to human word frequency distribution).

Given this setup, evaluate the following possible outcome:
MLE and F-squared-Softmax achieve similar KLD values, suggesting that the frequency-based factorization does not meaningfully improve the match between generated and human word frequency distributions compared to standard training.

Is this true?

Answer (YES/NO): NO